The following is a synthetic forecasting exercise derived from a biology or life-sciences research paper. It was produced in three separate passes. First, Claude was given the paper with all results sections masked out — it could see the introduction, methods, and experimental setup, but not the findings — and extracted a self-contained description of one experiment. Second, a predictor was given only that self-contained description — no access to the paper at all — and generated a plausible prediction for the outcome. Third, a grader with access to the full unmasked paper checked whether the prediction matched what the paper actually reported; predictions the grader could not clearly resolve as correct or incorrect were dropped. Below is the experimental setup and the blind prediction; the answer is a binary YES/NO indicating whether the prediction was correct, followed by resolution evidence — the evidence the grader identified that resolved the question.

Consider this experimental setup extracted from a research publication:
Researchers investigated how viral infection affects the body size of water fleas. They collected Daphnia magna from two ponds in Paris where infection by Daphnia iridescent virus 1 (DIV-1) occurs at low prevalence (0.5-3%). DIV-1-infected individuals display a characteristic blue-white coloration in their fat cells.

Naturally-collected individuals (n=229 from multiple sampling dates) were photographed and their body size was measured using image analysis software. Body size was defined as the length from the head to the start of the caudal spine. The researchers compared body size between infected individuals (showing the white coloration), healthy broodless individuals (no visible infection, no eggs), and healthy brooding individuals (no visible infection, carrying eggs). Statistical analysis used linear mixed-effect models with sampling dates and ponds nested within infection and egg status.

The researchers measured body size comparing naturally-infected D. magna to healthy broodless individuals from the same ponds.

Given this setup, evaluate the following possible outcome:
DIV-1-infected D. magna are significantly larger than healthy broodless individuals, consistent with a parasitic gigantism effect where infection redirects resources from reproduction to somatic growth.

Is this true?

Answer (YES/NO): NO